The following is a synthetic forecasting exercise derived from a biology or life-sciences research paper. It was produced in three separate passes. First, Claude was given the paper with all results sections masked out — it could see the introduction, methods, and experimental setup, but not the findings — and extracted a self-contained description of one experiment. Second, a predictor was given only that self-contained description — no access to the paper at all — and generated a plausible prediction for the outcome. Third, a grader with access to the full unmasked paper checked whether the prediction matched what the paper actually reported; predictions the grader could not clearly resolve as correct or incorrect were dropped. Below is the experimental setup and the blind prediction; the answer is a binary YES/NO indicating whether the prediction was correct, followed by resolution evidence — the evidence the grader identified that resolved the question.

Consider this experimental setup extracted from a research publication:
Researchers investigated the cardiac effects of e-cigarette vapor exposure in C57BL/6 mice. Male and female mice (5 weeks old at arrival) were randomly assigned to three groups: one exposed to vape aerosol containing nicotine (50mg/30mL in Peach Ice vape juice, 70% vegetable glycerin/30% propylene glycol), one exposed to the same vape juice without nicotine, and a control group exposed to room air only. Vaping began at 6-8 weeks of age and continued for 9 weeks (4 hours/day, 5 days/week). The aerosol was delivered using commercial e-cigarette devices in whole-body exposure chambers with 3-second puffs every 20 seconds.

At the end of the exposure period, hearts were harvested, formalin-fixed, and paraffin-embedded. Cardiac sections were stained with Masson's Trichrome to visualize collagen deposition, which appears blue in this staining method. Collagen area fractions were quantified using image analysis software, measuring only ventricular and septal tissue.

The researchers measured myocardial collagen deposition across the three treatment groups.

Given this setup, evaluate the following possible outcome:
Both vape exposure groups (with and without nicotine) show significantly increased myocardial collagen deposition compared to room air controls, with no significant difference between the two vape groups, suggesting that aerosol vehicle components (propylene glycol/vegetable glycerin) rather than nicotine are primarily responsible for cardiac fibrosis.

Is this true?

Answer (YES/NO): NO